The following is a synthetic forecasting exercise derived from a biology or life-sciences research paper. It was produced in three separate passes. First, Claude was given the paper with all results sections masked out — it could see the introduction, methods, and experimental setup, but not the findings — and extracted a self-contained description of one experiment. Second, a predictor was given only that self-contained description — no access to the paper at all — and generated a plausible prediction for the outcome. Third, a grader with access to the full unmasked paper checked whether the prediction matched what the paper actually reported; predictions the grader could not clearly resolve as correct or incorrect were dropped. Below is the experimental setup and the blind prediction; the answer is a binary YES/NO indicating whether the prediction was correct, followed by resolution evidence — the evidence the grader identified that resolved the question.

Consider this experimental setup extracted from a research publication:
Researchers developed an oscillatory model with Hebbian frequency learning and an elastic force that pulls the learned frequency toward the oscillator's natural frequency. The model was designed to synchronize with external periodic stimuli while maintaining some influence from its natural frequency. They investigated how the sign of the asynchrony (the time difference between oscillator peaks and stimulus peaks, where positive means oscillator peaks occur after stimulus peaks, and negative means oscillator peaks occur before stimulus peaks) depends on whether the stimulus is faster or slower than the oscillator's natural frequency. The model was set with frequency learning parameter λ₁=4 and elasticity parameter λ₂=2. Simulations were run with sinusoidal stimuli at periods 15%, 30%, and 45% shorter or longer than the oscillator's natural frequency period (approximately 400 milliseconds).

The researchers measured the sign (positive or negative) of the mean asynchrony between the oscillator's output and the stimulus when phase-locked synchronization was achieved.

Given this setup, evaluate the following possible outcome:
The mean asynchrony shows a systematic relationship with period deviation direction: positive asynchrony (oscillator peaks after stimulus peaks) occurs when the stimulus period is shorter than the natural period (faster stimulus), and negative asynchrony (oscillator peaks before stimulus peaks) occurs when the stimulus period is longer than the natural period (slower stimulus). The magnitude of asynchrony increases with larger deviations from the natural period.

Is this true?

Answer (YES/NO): YES